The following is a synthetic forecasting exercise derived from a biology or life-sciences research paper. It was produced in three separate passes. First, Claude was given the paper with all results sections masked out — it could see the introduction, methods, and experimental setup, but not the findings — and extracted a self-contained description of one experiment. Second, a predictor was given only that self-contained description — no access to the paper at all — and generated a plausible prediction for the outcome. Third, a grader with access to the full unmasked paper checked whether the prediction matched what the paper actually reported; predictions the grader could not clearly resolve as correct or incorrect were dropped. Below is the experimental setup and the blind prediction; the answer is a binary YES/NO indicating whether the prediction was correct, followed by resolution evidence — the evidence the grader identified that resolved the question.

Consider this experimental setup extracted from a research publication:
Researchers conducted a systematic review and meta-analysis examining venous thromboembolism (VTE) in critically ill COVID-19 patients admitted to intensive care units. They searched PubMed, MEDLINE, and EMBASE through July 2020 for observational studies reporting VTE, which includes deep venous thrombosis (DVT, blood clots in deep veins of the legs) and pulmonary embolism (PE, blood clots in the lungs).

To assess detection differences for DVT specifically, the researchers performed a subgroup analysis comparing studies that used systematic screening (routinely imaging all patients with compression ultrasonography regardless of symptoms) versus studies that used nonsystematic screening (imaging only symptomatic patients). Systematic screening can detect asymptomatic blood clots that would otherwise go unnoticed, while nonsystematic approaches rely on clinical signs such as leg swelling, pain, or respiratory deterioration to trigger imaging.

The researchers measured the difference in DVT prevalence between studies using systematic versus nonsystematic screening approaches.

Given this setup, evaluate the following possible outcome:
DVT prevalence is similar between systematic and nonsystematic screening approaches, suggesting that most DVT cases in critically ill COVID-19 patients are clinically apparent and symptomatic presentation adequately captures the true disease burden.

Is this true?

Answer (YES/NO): NO